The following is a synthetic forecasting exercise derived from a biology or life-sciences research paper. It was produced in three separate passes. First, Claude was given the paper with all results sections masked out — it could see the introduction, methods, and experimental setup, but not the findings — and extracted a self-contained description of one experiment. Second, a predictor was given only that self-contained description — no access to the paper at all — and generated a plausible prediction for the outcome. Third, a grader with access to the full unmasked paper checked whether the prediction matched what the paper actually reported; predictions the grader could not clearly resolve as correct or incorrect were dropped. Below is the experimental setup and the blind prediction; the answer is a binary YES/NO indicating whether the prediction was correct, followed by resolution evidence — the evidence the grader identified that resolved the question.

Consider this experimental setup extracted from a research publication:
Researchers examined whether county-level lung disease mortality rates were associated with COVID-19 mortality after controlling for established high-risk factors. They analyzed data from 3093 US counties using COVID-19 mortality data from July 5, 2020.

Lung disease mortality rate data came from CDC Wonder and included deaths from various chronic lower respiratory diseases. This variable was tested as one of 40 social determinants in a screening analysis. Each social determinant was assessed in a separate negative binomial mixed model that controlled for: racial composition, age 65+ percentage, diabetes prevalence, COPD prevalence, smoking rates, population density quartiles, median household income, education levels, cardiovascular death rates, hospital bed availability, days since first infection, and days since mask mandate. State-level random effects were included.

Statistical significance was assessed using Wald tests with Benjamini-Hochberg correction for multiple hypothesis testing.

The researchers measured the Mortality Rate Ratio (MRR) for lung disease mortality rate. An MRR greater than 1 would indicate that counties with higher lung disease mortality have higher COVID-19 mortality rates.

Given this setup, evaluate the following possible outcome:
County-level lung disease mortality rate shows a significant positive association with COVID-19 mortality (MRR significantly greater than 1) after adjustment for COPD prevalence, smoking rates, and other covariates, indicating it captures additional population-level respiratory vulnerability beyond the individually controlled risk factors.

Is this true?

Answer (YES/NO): NO